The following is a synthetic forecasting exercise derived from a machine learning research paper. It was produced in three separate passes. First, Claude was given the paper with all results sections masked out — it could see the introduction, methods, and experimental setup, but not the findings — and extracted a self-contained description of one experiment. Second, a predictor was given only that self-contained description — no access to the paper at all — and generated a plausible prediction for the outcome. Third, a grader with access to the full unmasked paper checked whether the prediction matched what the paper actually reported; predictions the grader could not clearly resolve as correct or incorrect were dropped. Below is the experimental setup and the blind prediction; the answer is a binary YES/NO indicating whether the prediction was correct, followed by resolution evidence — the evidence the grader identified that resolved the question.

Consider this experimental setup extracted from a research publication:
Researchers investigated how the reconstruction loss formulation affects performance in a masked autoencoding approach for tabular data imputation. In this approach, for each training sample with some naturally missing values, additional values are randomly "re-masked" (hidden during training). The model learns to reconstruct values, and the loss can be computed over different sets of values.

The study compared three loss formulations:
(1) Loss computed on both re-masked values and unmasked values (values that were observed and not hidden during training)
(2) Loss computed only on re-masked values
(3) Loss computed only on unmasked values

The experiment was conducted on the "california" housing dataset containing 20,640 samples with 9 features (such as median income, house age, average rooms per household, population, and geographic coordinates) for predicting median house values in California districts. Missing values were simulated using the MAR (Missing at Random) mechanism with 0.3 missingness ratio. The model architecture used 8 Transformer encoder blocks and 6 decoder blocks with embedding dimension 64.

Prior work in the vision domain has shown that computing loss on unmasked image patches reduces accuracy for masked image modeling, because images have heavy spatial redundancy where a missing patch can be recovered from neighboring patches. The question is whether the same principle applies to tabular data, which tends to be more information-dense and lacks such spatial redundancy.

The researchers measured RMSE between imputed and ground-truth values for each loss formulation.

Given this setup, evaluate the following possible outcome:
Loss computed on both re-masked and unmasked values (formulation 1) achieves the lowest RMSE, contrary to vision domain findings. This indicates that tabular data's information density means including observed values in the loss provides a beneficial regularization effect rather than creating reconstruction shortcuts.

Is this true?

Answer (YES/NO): YES